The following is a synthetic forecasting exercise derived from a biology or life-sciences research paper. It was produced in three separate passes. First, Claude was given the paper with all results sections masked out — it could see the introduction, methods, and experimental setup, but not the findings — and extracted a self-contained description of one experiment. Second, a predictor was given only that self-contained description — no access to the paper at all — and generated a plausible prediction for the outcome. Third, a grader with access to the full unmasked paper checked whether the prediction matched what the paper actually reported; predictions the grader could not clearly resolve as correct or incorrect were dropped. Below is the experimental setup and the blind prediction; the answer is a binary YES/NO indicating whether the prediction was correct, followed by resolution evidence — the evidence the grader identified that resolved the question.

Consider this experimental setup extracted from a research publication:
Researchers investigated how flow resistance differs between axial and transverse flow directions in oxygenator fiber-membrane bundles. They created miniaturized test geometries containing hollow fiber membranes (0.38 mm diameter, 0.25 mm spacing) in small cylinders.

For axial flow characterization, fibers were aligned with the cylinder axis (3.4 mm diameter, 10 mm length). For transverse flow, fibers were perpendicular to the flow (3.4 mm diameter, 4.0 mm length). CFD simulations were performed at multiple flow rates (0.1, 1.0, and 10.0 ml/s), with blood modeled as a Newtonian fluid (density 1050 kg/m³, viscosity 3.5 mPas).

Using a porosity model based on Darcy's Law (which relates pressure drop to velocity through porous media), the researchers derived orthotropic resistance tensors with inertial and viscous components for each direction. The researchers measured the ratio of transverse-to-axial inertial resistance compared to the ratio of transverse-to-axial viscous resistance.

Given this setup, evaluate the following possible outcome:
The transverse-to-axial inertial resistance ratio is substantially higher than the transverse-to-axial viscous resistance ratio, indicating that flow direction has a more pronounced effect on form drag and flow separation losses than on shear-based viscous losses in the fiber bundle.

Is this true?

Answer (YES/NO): YES